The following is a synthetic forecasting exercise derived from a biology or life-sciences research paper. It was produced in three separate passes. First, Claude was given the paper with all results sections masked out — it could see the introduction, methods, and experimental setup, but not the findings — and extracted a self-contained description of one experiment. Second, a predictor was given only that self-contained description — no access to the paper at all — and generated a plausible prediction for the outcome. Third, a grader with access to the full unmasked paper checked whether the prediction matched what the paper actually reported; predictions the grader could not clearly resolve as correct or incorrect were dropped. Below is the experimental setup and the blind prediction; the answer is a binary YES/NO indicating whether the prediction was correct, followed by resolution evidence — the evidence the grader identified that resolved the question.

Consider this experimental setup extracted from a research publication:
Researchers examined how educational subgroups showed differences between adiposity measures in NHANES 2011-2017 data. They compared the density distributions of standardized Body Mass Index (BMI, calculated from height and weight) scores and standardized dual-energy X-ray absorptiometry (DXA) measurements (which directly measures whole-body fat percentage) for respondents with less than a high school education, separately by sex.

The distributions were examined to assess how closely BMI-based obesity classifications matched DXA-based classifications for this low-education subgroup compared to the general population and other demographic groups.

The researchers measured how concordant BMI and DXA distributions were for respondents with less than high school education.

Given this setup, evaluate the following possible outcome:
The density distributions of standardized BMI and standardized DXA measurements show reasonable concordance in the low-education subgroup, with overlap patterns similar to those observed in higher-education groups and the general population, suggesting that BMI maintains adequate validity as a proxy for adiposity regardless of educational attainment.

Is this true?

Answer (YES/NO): NO